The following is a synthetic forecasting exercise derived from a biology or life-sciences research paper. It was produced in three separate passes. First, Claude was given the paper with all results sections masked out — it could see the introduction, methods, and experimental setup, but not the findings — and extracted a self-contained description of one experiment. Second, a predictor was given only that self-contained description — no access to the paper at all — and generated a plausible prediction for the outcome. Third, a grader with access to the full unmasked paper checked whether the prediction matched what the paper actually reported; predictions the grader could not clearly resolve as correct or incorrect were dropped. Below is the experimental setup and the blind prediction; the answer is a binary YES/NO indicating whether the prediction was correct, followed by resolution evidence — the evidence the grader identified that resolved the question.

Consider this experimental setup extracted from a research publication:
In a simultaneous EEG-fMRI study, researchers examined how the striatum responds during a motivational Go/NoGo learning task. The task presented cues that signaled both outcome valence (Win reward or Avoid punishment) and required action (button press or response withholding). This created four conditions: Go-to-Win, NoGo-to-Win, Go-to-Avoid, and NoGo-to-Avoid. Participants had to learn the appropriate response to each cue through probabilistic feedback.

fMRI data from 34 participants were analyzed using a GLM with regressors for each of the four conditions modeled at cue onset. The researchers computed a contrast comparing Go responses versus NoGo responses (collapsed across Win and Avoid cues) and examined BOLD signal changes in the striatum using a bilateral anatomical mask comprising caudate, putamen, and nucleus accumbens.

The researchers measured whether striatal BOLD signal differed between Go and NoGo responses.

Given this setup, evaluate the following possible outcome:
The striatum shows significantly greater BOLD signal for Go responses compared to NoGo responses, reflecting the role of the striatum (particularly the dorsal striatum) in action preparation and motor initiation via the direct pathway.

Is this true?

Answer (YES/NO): YES